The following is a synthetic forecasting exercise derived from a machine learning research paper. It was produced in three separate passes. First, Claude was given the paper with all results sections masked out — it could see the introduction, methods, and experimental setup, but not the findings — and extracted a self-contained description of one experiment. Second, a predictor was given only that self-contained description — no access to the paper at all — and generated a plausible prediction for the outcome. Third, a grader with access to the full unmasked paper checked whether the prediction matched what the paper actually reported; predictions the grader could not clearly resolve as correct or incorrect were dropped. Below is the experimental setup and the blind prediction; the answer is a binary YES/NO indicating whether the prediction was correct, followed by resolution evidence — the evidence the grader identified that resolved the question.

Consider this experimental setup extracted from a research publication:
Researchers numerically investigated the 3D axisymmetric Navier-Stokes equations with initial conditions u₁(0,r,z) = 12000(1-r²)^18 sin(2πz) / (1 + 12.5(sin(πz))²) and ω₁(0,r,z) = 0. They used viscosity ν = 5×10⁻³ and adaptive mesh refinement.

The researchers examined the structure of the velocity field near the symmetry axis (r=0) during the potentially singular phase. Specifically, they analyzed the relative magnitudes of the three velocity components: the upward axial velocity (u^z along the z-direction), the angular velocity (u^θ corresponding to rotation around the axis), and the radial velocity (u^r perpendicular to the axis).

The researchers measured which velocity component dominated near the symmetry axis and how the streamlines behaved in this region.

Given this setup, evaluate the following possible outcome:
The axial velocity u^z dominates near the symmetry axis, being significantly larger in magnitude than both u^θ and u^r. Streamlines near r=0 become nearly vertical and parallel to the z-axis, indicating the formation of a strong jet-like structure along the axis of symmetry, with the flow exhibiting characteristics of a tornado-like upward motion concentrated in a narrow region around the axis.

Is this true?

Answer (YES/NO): YES